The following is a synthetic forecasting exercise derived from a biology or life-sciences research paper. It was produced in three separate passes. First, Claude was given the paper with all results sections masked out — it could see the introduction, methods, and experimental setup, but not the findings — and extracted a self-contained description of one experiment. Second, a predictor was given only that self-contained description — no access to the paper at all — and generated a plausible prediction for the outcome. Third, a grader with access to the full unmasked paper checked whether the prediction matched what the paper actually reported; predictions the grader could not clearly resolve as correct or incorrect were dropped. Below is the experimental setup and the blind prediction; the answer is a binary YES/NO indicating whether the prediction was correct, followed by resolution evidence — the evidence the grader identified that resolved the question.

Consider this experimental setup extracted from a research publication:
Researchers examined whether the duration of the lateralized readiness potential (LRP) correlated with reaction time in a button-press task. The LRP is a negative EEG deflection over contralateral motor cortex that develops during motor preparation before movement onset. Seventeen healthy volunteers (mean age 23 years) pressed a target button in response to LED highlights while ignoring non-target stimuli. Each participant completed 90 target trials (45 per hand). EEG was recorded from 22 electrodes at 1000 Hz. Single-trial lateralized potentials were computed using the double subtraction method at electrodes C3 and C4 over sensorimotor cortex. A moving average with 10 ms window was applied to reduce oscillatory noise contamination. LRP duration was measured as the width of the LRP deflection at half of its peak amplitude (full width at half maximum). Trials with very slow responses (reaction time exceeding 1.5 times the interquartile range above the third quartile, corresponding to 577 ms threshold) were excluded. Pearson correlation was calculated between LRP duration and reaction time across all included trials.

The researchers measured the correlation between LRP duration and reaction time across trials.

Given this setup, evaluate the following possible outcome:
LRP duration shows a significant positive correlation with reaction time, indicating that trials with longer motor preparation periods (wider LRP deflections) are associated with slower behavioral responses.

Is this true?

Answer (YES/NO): YES